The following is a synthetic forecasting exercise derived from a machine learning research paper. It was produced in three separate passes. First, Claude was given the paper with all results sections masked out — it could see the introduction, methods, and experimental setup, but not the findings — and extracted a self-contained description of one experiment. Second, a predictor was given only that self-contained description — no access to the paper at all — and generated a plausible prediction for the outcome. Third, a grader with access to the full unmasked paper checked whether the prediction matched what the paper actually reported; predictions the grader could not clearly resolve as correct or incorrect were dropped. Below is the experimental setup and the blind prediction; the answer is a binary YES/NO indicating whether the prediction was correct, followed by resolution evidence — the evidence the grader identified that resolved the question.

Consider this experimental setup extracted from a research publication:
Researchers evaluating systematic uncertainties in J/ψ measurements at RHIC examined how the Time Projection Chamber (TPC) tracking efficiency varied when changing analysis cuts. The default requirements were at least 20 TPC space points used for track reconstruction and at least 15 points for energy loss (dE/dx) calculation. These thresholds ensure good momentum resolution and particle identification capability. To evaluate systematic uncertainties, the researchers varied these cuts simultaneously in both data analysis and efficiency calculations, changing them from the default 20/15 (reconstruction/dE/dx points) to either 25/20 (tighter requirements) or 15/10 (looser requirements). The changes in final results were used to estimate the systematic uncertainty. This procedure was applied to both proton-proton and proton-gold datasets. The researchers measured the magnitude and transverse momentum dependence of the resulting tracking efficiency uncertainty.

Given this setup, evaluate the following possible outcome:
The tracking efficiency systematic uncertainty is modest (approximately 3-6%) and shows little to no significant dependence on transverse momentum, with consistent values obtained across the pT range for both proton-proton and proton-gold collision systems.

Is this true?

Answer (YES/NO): YES